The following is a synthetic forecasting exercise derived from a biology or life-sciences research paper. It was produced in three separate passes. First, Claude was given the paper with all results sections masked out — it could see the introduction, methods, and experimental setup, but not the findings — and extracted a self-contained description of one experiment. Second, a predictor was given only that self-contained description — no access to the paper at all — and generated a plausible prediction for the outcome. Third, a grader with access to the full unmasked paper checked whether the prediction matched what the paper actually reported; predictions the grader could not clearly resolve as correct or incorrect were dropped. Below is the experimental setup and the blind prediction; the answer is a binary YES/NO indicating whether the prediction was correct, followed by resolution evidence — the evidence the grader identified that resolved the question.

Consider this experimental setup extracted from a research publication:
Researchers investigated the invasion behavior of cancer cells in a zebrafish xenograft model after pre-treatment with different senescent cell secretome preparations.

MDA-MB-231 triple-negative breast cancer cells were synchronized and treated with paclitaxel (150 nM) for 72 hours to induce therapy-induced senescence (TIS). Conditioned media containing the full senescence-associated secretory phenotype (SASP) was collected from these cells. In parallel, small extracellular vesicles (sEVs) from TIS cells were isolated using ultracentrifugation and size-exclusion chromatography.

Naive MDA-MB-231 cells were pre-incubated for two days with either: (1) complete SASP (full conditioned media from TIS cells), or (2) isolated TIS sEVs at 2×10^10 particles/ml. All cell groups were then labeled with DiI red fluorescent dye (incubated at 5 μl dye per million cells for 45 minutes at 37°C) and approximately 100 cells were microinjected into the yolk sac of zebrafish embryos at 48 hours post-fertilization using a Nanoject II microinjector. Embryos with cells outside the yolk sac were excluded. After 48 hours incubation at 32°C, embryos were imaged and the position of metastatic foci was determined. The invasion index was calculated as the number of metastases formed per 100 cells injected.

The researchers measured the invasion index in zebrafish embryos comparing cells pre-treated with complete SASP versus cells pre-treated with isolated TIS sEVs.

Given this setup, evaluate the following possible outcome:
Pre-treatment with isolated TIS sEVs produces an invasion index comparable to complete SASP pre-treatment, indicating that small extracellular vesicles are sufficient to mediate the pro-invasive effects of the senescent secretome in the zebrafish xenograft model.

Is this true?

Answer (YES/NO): NO